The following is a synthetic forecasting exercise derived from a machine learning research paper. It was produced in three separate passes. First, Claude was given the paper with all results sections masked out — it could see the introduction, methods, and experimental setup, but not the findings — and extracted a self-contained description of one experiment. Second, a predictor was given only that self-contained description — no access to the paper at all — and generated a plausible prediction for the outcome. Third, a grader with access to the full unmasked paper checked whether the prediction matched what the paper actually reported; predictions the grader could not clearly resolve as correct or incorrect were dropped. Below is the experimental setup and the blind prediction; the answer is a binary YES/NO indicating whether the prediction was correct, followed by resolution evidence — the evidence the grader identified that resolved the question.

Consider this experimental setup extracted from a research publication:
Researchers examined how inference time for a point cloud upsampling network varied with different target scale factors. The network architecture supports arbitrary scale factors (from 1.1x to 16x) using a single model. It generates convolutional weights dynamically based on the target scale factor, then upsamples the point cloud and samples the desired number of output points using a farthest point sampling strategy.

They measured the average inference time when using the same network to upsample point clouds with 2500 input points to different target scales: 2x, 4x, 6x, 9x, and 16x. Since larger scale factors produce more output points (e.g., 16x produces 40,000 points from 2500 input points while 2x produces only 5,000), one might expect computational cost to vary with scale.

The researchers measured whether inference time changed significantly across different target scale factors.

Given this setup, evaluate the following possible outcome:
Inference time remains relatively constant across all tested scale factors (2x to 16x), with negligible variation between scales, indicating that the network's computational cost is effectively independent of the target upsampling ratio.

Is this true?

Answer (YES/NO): YES